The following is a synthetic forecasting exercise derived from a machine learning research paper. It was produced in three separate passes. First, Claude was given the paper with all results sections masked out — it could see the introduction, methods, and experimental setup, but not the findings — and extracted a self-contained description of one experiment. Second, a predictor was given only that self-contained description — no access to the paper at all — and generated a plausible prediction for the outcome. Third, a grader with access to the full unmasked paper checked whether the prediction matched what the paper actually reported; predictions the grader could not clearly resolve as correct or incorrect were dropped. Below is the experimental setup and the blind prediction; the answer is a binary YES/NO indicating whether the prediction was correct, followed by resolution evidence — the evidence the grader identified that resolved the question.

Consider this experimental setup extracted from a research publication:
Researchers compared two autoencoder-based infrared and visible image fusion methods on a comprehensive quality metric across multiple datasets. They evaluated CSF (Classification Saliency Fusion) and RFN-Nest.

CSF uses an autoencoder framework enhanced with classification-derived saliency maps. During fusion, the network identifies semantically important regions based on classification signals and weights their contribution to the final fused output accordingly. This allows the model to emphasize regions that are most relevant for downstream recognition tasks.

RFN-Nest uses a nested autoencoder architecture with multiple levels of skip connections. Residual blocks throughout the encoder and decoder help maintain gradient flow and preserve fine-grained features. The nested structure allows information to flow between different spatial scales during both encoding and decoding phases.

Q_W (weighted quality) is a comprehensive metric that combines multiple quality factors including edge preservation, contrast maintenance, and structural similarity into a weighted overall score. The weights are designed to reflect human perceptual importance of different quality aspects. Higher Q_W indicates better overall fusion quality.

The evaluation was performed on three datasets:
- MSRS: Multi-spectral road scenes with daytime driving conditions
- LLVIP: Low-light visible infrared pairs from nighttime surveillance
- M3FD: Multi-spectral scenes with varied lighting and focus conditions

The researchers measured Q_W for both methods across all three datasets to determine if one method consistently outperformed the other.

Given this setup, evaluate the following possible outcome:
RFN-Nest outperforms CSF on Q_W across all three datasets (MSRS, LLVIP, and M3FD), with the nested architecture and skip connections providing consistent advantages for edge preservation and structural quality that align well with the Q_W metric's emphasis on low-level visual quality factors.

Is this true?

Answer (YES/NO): NO